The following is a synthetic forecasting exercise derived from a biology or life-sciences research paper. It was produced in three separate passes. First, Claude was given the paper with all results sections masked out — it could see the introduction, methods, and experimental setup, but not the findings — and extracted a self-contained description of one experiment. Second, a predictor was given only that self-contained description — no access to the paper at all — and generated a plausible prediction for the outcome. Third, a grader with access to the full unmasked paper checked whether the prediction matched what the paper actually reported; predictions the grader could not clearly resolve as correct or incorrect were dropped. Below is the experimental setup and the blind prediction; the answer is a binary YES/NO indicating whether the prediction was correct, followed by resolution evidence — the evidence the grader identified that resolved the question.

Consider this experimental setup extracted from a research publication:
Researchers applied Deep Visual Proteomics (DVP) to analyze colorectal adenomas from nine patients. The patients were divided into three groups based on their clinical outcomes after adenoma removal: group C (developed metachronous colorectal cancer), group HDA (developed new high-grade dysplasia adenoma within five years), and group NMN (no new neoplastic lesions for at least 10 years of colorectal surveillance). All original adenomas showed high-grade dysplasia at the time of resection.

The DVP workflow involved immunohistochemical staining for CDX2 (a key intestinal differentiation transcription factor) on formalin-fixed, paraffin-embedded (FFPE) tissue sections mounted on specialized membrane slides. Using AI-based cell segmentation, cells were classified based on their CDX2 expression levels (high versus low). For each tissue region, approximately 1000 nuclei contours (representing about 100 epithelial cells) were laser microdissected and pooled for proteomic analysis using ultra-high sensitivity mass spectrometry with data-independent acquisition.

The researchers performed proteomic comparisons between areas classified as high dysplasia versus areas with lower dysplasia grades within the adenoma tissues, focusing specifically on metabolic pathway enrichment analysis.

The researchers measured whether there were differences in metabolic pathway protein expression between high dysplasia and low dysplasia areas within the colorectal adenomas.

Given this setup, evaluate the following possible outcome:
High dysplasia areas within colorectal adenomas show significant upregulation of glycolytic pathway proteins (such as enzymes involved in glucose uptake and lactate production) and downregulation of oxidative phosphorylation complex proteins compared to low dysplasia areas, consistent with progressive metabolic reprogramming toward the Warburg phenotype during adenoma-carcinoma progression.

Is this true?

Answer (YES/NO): YES